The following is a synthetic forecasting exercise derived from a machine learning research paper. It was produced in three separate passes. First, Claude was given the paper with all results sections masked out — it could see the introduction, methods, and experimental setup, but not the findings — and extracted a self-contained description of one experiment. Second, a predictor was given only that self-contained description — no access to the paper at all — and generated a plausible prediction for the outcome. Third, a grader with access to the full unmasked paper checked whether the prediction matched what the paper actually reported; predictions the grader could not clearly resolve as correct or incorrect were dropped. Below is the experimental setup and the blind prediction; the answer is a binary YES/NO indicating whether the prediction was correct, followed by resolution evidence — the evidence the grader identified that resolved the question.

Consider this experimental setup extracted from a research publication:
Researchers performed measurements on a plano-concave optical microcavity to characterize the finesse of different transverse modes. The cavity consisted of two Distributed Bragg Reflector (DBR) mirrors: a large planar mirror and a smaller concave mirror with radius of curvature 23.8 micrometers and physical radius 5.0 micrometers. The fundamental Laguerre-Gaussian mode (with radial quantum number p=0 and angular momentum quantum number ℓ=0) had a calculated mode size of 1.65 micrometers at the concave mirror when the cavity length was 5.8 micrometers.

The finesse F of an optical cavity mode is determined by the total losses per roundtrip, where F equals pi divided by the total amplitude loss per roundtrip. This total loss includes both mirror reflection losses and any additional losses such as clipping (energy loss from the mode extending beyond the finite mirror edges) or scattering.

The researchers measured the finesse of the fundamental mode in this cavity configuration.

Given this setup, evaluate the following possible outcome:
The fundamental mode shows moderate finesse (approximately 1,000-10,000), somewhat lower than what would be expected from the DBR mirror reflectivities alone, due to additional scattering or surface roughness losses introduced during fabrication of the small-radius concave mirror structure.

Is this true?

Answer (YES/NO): YES